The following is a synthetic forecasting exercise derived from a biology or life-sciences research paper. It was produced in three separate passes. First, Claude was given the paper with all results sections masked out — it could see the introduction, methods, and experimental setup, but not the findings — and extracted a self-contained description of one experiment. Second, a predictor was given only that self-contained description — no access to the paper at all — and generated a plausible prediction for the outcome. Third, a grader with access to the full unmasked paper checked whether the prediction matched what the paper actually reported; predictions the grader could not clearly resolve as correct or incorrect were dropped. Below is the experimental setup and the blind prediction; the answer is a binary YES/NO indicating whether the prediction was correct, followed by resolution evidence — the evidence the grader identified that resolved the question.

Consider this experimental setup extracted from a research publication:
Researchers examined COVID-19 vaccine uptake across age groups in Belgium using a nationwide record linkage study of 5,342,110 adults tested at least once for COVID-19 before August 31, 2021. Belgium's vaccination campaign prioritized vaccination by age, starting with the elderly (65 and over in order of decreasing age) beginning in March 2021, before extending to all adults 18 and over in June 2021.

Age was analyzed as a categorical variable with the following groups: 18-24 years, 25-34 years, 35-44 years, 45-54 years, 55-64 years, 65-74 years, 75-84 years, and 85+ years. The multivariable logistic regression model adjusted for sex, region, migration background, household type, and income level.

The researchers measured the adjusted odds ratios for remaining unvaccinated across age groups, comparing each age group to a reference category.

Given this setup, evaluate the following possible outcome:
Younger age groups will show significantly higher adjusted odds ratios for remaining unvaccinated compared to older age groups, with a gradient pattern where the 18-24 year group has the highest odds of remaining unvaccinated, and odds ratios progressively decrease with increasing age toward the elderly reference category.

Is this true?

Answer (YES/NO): NO